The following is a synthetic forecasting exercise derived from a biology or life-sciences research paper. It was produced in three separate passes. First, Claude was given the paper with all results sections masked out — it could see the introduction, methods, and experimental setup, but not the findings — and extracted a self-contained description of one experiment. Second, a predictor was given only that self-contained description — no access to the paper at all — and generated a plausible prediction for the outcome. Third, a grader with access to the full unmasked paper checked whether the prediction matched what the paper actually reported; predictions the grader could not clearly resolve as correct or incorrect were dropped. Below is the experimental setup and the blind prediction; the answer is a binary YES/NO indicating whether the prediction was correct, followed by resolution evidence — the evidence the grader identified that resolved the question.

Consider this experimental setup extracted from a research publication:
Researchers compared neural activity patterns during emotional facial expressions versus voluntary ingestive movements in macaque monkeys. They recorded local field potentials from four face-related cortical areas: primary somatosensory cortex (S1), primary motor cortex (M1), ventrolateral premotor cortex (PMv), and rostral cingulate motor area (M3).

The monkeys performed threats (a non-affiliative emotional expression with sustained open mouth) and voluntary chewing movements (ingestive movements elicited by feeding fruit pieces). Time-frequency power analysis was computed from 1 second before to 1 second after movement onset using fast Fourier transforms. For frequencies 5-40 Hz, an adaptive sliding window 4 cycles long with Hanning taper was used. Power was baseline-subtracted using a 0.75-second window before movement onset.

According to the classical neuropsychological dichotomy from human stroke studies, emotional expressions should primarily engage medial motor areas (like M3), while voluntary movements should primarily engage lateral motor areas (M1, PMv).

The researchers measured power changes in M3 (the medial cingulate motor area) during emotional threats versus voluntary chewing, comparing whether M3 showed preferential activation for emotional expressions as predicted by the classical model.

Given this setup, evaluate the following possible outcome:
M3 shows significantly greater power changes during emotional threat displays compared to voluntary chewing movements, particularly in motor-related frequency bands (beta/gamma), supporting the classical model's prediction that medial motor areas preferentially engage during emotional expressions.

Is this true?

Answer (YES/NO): NO